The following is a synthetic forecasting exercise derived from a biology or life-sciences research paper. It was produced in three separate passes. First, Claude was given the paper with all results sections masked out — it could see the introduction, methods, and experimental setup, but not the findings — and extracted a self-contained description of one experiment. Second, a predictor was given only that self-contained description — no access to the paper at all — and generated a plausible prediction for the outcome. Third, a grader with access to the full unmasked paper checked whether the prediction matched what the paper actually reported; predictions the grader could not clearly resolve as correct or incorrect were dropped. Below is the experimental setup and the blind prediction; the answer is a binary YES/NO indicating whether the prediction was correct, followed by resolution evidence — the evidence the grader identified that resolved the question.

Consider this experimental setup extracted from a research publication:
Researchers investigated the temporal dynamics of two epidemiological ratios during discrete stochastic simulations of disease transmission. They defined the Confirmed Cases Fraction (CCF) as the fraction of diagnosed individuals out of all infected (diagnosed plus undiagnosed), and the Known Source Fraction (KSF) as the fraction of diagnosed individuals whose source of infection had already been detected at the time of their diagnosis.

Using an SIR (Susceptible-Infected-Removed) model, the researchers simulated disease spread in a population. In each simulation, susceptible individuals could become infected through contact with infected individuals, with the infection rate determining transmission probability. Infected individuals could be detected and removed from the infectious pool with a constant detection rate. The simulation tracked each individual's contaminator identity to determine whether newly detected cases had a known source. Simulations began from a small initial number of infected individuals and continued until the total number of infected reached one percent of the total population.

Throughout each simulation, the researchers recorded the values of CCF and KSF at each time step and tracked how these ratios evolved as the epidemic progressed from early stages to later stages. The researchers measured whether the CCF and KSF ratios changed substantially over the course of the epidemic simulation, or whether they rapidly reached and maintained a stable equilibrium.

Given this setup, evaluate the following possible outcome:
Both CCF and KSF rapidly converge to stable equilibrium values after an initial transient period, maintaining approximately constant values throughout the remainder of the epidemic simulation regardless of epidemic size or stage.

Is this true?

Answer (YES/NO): YES